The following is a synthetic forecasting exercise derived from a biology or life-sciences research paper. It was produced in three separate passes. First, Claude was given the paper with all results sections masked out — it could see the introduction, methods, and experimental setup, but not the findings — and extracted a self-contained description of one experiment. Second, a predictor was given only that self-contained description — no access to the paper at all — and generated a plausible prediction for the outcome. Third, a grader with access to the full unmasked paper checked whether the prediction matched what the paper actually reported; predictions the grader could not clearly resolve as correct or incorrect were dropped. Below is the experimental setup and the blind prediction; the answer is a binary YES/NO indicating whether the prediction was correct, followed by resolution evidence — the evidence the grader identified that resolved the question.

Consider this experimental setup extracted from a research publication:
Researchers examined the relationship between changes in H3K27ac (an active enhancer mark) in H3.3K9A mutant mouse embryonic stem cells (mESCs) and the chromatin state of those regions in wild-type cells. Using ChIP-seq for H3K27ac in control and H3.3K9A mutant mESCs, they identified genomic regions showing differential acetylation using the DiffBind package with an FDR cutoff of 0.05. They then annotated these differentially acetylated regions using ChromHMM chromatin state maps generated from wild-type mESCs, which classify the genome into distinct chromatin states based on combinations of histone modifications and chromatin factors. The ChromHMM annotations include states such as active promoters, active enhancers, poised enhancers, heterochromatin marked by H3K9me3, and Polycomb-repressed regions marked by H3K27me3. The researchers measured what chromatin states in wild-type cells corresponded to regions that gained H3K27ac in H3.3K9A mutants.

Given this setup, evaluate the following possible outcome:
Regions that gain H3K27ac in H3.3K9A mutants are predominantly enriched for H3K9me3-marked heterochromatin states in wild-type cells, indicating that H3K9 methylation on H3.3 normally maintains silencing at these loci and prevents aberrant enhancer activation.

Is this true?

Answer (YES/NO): YES